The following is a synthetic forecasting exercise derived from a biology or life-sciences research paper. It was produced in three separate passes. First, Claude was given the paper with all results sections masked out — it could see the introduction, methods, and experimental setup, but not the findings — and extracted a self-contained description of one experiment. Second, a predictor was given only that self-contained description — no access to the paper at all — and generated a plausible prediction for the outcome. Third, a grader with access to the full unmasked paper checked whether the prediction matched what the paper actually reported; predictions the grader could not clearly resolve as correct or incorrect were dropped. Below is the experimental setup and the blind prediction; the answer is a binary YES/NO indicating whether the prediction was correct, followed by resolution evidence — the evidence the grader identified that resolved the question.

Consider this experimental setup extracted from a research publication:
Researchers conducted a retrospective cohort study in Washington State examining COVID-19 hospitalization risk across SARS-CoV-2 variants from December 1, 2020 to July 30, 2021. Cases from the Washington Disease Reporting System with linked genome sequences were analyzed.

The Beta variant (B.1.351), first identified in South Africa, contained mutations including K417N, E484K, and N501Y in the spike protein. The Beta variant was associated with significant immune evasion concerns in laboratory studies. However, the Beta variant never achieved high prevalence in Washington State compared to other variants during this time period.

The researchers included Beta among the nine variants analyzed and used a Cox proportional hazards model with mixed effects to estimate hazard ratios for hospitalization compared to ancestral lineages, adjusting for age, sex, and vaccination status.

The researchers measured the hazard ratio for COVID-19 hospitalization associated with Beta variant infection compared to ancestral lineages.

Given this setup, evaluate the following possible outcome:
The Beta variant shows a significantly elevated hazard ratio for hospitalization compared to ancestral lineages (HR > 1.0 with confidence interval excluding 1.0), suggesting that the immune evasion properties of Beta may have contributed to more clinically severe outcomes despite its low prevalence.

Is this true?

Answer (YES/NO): YES